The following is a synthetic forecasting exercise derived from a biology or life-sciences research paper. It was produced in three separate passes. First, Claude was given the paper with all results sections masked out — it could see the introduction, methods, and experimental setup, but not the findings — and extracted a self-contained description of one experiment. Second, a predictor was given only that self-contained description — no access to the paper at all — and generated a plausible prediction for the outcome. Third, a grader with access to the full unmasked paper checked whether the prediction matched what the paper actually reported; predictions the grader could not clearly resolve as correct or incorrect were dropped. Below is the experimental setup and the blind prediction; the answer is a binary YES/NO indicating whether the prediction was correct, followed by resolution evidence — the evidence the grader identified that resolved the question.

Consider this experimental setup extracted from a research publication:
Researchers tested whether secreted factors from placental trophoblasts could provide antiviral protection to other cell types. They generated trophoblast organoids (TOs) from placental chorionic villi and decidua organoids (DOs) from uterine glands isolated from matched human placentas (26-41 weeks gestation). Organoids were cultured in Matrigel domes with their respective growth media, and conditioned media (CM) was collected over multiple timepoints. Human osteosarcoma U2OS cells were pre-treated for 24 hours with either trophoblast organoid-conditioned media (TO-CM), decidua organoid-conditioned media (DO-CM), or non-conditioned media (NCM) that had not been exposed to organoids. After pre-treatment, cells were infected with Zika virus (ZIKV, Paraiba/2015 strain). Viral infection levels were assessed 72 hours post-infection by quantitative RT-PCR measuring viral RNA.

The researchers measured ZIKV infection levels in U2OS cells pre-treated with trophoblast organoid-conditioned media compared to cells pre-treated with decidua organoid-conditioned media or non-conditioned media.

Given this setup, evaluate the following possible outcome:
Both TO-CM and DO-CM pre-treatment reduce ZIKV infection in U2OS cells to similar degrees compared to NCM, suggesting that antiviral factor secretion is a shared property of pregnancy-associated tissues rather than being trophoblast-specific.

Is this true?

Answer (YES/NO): NO